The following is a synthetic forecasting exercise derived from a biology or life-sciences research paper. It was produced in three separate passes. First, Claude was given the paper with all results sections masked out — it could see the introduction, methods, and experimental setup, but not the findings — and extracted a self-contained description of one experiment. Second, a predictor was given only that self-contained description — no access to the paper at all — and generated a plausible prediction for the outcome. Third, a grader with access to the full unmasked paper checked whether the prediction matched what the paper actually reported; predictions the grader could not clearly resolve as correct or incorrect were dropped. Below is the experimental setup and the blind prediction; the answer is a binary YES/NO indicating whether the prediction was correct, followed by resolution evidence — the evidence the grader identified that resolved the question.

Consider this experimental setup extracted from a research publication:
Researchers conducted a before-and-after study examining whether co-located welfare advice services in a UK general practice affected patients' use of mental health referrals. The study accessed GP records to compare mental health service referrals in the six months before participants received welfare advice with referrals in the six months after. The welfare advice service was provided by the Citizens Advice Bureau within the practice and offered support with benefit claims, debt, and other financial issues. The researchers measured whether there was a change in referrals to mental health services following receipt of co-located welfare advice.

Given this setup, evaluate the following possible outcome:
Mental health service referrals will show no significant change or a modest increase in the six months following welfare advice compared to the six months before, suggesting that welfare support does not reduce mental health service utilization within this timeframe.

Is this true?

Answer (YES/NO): YES